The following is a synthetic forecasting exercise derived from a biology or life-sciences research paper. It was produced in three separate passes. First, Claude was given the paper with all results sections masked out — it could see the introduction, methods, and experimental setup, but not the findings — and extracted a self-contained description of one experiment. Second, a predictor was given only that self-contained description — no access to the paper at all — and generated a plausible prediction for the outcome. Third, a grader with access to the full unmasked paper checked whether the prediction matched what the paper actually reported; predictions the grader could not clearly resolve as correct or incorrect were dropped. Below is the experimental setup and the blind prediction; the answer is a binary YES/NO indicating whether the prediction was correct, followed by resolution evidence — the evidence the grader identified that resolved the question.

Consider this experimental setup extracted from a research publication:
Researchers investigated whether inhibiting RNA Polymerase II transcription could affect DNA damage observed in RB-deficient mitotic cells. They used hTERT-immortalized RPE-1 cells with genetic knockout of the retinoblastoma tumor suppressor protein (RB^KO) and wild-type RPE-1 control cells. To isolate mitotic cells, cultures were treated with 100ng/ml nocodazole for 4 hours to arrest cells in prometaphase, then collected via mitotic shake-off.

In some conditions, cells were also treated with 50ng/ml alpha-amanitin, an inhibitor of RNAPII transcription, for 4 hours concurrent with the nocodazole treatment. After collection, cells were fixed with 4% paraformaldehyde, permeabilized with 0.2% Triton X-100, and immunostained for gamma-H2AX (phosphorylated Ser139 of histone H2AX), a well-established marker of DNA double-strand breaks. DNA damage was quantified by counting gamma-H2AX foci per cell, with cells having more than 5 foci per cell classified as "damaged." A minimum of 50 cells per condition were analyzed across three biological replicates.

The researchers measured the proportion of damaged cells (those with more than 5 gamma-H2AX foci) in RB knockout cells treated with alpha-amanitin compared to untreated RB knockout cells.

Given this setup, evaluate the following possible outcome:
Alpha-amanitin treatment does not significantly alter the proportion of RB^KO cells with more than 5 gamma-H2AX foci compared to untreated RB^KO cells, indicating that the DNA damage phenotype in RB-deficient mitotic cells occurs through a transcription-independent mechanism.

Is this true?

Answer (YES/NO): NO